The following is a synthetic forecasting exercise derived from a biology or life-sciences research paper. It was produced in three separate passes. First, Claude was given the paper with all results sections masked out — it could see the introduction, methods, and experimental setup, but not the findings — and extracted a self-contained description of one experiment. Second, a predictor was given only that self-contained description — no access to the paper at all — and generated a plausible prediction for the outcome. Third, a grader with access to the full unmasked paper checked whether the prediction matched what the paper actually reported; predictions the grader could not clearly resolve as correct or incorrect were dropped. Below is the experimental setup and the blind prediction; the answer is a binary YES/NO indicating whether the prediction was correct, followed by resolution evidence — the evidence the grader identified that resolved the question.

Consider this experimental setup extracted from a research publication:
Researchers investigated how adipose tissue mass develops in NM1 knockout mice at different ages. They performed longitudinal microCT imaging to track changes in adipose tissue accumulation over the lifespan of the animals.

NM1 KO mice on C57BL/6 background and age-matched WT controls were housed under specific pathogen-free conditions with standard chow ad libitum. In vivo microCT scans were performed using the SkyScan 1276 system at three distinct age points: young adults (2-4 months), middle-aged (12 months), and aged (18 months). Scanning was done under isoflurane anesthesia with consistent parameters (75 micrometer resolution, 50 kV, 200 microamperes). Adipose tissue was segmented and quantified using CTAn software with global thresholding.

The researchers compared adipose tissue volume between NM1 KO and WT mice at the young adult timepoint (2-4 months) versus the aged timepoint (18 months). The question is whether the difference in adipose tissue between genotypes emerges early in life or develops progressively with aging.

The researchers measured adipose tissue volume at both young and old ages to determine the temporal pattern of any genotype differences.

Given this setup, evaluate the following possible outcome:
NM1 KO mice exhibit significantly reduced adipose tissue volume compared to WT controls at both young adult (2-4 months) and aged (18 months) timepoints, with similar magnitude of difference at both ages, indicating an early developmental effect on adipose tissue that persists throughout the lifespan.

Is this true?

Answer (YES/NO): NO